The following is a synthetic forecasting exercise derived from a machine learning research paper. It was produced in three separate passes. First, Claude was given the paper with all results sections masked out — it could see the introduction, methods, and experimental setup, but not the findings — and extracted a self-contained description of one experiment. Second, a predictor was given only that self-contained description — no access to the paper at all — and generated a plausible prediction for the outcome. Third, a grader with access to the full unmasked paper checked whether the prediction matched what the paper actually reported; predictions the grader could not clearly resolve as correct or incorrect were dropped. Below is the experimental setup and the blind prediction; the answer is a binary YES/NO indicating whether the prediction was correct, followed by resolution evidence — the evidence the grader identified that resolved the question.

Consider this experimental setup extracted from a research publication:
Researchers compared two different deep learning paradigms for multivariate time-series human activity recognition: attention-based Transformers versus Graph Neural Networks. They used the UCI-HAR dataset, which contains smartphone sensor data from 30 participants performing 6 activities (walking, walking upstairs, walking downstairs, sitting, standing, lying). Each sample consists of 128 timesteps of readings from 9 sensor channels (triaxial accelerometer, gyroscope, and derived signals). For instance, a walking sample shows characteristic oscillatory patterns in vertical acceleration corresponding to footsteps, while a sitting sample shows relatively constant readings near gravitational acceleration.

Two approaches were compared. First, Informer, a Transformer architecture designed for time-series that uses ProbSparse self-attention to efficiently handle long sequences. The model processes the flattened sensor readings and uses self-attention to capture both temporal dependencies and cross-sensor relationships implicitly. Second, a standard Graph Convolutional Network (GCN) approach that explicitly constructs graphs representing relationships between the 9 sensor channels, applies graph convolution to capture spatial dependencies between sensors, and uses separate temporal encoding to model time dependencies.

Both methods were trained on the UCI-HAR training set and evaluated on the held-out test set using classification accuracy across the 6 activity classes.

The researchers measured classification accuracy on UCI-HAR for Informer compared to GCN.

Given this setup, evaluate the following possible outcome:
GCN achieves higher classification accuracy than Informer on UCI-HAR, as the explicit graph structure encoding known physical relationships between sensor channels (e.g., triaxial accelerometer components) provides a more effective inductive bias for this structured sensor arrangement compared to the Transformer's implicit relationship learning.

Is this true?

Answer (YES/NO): YES